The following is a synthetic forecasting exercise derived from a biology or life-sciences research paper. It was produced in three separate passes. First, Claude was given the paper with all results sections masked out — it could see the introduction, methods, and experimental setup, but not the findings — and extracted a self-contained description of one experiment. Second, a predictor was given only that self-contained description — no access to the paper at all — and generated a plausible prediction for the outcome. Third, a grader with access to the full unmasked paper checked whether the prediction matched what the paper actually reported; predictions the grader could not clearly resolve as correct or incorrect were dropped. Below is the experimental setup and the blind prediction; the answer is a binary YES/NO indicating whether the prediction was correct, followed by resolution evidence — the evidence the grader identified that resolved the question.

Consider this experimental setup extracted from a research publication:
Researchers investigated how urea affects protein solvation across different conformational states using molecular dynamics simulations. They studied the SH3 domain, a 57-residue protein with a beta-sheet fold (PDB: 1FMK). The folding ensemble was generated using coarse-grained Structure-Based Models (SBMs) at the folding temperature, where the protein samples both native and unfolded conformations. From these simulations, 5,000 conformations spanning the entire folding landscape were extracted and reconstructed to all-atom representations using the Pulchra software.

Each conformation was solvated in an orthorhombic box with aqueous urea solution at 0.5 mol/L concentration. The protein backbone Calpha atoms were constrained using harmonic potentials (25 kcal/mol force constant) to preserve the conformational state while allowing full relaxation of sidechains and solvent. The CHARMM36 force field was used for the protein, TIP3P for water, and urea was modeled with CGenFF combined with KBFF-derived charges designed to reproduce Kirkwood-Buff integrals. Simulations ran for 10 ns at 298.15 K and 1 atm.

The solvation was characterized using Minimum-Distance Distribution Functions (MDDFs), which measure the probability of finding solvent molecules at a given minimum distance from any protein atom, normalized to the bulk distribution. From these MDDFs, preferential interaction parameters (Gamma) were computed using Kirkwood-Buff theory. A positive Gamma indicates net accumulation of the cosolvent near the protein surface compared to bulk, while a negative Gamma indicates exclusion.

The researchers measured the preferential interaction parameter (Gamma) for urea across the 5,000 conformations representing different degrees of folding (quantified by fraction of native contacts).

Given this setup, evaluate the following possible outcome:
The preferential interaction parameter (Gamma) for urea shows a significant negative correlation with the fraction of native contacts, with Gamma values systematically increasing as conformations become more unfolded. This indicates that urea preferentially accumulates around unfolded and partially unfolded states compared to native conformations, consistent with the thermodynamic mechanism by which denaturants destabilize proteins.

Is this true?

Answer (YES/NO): YES